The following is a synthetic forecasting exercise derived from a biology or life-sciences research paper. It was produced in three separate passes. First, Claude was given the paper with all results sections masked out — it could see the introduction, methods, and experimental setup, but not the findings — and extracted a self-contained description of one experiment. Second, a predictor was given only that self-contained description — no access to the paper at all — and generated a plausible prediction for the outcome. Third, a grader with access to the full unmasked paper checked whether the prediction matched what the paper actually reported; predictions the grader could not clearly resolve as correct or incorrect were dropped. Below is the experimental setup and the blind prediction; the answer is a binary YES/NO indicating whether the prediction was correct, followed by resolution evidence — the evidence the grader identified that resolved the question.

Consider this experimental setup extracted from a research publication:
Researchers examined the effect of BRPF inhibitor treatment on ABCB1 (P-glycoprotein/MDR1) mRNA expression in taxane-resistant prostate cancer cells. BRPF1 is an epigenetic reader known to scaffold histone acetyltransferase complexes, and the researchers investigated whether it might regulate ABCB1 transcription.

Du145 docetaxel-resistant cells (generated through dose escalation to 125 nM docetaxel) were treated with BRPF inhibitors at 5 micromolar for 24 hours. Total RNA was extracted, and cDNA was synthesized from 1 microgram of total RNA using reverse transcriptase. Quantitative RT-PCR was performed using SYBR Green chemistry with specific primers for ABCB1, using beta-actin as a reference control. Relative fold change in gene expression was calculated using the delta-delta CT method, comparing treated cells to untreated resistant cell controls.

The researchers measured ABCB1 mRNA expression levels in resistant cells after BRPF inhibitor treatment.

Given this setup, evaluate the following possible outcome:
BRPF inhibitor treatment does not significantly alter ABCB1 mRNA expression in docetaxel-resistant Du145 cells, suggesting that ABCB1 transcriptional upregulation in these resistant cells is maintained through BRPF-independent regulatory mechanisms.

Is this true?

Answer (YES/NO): NO